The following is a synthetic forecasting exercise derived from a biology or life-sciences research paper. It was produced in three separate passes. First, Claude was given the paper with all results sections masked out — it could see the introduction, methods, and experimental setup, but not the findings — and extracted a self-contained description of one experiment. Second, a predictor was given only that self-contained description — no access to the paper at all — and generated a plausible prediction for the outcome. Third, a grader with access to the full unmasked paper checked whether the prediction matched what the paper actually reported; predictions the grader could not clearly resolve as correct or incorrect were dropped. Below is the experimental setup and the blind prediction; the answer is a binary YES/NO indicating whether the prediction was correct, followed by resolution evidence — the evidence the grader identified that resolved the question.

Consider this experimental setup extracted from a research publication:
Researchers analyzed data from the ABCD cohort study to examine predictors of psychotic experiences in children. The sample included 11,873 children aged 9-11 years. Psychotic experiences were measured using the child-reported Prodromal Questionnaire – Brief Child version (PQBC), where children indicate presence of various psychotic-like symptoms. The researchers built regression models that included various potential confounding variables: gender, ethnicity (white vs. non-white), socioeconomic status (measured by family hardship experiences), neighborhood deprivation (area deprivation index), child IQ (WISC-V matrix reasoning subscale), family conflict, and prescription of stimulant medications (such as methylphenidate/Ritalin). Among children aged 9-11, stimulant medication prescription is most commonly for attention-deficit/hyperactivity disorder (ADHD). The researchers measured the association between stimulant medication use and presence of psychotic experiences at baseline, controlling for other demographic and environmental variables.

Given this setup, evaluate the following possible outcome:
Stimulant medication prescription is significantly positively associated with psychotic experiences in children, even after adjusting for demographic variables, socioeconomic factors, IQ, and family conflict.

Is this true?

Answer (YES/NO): YES